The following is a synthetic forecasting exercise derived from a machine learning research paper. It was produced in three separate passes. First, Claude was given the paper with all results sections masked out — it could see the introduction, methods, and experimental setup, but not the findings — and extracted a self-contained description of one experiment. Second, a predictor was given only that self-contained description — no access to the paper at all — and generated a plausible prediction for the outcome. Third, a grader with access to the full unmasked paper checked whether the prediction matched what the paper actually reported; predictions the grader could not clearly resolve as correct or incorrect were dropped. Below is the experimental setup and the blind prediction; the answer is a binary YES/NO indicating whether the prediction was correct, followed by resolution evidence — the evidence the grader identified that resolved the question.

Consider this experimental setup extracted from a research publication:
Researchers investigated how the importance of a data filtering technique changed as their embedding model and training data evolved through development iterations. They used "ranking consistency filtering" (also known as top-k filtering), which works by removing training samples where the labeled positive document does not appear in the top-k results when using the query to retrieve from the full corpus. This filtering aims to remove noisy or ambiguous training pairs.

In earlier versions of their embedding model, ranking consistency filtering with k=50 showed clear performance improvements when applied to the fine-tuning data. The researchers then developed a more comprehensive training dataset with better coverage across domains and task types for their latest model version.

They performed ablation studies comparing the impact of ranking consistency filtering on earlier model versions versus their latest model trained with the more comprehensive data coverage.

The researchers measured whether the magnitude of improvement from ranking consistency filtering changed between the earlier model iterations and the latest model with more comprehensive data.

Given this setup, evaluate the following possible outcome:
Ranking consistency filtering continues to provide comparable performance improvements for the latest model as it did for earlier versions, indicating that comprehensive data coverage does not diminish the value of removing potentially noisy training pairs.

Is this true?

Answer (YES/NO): NO